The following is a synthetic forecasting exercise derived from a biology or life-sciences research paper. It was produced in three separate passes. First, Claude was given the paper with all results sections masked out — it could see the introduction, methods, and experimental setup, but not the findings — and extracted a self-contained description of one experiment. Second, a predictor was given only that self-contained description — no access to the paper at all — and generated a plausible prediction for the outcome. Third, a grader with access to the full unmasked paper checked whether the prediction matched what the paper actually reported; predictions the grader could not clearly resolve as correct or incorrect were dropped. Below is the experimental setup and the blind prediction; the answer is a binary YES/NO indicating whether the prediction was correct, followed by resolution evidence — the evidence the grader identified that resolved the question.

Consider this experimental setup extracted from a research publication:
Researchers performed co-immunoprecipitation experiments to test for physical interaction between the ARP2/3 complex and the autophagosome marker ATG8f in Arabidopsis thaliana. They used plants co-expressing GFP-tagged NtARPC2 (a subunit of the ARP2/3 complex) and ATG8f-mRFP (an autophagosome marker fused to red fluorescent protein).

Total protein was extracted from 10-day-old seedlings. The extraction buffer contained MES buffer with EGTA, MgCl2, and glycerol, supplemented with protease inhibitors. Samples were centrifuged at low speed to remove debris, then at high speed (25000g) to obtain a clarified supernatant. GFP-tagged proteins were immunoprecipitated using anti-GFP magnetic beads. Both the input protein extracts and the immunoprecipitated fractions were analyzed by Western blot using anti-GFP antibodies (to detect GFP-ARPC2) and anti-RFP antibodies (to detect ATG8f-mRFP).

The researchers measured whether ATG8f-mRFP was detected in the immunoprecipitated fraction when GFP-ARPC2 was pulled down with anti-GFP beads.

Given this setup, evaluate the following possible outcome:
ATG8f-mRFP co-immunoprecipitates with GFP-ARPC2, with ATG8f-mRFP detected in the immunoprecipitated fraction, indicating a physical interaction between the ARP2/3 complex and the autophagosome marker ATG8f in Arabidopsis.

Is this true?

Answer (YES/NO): YES